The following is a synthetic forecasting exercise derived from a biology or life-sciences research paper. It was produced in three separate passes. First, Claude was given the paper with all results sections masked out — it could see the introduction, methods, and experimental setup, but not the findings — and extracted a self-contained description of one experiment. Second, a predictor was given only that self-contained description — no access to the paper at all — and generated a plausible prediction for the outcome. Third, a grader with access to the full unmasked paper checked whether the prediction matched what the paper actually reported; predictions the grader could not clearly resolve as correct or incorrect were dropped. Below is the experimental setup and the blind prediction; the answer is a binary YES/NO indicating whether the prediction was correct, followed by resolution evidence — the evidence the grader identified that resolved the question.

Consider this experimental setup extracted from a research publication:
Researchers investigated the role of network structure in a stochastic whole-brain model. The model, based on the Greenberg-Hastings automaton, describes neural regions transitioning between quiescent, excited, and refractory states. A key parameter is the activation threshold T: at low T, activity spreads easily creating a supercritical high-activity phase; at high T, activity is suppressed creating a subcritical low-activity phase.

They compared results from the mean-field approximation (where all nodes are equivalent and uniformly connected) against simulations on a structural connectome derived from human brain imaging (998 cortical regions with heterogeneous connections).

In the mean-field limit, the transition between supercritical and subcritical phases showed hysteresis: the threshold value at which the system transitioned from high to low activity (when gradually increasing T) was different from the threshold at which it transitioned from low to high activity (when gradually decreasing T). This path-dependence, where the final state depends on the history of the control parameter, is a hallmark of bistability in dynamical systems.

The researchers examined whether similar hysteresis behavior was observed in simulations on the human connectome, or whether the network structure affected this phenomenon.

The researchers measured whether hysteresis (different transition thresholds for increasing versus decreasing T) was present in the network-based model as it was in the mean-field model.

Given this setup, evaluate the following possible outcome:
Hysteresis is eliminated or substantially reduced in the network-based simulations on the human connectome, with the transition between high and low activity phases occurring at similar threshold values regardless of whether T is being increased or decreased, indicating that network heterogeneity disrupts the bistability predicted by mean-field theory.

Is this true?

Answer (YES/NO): YES